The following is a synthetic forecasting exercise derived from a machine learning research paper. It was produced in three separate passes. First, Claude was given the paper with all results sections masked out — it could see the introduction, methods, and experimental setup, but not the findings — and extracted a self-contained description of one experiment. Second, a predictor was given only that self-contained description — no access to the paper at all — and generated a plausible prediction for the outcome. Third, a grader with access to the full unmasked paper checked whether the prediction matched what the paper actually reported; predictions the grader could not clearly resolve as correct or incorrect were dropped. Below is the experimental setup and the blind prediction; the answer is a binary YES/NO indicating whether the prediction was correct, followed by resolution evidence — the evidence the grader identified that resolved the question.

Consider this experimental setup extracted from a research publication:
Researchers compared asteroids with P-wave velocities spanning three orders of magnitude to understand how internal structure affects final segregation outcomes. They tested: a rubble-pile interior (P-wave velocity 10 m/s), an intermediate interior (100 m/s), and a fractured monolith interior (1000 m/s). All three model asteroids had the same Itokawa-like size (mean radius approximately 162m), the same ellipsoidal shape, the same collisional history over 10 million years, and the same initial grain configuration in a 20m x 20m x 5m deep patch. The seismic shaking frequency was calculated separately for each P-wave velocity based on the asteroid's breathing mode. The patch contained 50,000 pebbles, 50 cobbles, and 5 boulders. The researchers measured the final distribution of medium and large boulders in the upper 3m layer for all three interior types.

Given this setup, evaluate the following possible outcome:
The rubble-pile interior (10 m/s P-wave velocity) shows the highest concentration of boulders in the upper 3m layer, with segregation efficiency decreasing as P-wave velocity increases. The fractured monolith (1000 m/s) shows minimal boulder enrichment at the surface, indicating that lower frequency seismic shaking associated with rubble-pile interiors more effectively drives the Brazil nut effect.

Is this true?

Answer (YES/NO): NO